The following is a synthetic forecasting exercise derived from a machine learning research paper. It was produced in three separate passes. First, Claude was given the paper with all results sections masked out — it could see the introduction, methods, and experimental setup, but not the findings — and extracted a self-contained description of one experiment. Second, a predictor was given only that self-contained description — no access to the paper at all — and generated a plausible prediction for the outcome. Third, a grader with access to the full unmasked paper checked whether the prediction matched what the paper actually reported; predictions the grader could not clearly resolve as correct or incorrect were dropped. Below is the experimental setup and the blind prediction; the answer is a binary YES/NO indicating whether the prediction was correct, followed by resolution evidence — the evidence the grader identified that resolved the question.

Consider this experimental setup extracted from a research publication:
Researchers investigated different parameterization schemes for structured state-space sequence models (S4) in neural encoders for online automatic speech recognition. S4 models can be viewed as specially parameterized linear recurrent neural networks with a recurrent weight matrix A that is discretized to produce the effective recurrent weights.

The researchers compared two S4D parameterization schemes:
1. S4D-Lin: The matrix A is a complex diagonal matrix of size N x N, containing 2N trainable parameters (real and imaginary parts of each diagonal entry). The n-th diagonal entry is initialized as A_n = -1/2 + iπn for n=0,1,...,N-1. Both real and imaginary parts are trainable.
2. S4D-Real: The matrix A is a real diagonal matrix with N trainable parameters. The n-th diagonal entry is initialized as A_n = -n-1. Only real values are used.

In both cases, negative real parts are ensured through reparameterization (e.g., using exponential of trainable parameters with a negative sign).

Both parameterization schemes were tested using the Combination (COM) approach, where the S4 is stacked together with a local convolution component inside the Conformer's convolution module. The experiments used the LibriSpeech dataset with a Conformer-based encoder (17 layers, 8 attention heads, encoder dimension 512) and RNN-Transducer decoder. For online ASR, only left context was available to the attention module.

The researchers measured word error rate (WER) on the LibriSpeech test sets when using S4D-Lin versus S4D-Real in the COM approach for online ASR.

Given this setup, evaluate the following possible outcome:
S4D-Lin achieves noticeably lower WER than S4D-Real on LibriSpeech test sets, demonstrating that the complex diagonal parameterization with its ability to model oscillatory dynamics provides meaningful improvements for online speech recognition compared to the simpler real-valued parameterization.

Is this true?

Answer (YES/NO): NO